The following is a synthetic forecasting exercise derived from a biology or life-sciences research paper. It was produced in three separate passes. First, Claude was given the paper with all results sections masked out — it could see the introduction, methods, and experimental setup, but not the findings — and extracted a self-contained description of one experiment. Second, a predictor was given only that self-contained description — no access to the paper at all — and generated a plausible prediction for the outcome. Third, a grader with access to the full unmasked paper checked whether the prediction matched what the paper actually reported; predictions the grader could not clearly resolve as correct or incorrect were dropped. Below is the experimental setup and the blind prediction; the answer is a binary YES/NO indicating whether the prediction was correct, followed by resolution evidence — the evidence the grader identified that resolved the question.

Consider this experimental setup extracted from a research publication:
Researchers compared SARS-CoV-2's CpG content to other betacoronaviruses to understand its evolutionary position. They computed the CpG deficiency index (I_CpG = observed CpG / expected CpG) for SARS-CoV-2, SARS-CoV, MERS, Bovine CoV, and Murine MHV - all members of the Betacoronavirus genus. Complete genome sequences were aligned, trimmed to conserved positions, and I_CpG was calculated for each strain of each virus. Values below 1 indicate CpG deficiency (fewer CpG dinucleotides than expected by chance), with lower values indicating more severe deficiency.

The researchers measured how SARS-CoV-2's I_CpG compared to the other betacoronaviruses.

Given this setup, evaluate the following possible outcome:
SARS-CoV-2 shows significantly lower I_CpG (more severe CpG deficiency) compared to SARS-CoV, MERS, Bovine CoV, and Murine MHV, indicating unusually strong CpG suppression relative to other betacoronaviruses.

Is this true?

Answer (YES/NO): YES